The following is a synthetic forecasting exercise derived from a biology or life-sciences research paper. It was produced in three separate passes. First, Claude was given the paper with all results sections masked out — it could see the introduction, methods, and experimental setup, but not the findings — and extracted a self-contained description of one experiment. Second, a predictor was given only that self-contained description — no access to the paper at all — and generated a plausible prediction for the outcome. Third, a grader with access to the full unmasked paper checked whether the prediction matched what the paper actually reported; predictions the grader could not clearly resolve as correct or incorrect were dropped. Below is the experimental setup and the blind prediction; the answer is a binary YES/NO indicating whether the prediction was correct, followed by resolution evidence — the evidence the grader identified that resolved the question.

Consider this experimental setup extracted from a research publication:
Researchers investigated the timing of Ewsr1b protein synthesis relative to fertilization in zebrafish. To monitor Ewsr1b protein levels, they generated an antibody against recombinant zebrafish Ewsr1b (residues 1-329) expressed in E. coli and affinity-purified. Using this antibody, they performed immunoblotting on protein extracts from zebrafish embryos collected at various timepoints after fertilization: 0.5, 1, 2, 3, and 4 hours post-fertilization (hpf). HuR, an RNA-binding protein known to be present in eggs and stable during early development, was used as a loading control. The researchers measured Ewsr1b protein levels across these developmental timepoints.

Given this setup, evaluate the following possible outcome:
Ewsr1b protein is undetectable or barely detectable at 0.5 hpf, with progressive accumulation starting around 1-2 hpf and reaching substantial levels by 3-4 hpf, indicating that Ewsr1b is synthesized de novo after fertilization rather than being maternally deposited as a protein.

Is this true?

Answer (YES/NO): YES